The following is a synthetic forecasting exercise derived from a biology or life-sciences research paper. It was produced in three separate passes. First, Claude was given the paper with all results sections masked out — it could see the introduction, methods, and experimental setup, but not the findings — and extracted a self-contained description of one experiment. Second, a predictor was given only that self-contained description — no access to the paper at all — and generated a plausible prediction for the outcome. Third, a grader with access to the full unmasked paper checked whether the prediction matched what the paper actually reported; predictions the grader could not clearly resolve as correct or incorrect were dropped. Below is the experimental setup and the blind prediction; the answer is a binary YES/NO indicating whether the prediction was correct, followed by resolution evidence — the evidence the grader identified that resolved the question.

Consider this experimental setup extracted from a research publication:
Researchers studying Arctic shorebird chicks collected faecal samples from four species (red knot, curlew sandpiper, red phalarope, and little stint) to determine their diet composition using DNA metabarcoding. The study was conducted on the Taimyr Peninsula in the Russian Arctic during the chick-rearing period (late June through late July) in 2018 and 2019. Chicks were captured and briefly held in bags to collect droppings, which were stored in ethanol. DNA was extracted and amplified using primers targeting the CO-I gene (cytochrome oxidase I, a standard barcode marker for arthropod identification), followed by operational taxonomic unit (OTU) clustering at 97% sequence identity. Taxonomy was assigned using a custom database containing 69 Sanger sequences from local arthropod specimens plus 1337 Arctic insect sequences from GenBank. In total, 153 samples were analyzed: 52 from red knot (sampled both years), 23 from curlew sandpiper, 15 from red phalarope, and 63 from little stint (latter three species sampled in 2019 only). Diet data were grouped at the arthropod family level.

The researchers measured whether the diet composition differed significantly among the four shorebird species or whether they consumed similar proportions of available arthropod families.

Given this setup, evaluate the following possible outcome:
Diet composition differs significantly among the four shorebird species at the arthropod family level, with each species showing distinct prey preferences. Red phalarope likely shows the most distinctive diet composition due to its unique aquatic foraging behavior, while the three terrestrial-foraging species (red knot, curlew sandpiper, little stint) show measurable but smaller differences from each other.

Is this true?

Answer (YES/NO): NO